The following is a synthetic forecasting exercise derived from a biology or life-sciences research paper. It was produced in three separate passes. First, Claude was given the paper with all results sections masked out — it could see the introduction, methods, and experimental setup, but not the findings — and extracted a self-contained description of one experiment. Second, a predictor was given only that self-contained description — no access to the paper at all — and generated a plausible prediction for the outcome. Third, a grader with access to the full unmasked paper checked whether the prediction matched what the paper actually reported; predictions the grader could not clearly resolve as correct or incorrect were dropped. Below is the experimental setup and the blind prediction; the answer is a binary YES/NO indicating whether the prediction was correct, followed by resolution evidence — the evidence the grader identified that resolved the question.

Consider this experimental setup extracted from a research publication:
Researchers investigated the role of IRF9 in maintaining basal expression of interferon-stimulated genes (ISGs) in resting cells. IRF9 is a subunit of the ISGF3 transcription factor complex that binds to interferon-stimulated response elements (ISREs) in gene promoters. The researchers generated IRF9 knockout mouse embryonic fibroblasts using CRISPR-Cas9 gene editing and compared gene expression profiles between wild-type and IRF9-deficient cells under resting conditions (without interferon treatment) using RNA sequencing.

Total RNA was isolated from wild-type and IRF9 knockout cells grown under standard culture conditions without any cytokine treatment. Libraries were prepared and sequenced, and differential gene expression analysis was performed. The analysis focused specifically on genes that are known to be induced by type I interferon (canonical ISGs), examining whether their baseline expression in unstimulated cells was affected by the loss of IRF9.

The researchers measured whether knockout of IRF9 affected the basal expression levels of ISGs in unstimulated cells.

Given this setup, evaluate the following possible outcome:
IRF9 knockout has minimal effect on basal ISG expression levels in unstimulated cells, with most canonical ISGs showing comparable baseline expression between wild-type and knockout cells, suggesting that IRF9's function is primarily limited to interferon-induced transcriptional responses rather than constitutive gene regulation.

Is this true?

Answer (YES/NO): NO